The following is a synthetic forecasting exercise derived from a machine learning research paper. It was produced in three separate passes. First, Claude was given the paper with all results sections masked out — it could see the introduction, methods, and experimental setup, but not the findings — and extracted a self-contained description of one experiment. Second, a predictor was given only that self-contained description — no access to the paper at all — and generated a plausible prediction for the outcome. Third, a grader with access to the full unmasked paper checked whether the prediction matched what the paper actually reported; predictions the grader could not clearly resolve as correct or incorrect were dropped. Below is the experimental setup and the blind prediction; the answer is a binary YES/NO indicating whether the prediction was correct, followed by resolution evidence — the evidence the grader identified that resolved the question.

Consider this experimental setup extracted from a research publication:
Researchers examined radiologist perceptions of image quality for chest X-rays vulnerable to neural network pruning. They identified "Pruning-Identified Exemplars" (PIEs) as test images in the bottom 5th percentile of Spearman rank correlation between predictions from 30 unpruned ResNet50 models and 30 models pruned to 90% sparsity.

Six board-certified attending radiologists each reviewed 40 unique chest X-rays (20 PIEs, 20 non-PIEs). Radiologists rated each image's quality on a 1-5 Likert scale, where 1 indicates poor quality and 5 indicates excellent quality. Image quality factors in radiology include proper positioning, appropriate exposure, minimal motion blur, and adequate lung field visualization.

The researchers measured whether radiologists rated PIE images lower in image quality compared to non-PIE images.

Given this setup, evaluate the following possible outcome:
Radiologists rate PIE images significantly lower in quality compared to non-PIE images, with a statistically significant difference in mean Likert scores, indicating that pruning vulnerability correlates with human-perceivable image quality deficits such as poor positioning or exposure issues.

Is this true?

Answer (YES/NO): NO